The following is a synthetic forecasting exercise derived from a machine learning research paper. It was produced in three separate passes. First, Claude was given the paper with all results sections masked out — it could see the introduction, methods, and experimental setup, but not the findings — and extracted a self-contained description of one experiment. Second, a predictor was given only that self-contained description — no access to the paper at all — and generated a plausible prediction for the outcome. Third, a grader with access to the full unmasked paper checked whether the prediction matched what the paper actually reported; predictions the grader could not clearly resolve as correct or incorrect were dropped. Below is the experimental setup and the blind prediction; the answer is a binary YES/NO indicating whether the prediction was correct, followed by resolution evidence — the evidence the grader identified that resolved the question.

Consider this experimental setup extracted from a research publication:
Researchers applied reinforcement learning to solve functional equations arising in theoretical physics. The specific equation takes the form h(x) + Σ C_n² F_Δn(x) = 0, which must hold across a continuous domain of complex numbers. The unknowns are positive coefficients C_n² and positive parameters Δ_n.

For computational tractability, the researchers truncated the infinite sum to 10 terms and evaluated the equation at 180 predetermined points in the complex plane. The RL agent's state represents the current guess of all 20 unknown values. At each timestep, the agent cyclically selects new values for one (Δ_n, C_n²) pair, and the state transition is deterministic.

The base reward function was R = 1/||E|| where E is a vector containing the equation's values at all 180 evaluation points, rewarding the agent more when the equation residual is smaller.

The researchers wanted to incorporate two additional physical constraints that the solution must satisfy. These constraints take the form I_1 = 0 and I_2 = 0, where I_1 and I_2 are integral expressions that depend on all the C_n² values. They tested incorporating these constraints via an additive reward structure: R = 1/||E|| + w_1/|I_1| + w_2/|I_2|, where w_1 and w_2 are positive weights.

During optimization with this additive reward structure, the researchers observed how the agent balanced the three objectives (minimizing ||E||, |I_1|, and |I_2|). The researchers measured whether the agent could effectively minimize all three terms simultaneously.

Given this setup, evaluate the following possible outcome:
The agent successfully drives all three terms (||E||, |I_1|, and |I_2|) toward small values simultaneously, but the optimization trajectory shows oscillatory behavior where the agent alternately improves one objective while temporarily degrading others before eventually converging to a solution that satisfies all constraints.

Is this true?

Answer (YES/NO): NO